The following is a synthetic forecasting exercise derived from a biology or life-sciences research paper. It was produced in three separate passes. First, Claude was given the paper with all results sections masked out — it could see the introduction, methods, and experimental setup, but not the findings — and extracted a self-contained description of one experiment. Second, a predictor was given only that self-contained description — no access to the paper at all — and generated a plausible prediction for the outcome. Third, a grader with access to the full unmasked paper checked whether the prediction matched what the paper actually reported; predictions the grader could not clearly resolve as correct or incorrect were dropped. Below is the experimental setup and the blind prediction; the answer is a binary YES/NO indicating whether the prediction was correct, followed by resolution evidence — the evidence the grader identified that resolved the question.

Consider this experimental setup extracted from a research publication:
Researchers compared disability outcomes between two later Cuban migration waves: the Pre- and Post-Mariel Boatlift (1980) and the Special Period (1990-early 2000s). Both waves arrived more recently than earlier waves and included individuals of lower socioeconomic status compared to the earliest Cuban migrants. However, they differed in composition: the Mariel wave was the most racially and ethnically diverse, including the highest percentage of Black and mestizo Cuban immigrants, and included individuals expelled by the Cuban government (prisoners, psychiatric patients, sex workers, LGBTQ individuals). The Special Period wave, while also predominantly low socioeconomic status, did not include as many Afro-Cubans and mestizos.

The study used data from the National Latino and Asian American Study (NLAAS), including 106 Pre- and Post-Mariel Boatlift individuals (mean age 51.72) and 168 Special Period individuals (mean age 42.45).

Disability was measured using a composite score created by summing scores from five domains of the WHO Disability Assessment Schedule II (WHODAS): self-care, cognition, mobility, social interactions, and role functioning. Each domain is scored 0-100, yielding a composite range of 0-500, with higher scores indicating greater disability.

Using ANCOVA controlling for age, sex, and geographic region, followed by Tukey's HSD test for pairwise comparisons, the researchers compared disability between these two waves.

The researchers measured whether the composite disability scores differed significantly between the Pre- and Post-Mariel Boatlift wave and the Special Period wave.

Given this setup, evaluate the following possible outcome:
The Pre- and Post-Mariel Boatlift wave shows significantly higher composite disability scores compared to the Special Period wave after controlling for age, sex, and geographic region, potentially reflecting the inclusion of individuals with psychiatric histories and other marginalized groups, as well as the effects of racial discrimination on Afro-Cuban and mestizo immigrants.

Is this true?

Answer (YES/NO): YES